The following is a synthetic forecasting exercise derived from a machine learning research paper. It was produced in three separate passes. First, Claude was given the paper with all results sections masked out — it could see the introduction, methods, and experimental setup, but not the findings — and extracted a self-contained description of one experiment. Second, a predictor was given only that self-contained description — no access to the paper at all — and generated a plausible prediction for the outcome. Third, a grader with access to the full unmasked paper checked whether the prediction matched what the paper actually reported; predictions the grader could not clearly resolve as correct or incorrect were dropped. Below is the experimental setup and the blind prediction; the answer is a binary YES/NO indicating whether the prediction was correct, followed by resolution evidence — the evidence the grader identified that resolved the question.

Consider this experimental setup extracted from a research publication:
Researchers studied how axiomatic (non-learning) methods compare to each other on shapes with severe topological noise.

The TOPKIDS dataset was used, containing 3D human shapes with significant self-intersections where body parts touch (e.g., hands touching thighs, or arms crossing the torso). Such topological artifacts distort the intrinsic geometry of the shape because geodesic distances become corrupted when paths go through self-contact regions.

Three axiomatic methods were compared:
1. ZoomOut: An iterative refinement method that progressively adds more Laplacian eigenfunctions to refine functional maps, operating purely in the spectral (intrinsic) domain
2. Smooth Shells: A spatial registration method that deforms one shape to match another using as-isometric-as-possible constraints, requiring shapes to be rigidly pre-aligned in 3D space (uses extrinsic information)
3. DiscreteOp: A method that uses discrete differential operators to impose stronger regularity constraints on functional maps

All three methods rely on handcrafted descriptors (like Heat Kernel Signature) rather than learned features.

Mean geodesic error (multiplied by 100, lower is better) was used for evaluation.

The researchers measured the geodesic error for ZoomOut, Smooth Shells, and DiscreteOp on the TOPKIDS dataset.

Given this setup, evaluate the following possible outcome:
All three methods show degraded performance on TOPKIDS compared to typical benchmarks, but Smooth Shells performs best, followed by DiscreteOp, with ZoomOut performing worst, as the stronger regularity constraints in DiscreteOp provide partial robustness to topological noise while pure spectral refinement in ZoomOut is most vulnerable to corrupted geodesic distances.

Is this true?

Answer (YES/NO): NO